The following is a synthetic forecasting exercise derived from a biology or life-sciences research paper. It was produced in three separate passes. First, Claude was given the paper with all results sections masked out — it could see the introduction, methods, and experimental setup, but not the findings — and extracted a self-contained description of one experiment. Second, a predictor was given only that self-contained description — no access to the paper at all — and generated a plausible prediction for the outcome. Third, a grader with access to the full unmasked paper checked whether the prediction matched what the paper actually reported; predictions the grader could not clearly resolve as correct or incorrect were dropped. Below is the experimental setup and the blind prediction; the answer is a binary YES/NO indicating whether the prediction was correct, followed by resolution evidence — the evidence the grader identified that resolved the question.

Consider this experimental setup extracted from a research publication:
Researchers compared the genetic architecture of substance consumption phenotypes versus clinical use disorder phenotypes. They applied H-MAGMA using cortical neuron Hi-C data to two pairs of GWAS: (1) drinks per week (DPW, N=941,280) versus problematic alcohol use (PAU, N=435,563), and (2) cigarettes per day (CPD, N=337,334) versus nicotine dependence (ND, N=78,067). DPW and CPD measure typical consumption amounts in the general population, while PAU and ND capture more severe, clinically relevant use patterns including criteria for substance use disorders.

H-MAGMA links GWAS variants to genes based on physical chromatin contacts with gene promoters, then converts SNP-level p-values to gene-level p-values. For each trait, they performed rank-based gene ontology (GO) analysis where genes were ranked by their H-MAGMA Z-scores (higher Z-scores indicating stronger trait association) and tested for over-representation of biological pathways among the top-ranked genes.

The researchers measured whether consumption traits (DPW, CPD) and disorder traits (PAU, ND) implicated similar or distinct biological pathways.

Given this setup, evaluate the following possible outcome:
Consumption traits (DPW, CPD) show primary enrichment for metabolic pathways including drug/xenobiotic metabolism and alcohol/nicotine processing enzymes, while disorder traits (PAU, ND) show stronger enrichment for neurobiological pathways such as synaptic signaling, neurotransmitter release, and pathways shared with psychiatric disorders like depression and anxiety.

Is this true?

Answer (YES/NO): NO